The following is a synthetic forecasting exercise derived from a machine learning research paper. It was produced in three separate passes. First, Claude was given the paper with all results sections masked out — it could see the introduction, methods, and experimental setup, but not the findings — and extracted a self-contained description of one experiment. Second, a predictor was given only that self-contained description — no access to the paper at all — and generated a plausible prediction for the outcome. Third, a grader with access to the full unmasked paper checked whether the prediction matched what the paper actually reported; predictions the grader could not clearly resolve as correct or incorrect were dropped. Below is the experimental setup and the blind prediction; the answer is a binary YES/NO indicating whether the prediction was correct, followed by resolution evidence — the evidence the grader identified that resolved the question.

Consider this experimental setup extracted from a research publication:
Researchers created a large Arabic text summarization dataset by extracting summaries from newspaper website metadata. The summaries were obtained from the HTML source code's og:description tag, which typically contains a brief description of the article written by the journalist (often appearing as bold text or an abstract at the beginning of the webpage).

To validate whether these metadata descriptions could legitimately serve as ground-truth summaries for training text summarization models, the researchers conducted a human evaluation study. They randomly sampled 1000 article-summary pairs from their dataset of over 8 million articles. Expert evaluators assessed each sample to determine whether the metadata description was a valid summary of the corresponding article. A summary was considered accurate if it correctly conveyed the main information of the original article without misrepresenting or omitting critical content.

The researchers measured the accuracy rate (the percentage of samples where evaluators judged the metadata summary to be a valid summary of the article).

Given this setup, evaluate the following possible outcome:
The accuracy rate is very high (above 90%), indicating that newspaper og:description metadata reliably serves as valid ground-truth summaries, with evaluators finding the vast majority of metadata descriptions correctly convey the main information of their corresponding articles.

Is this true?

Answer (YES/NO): YES